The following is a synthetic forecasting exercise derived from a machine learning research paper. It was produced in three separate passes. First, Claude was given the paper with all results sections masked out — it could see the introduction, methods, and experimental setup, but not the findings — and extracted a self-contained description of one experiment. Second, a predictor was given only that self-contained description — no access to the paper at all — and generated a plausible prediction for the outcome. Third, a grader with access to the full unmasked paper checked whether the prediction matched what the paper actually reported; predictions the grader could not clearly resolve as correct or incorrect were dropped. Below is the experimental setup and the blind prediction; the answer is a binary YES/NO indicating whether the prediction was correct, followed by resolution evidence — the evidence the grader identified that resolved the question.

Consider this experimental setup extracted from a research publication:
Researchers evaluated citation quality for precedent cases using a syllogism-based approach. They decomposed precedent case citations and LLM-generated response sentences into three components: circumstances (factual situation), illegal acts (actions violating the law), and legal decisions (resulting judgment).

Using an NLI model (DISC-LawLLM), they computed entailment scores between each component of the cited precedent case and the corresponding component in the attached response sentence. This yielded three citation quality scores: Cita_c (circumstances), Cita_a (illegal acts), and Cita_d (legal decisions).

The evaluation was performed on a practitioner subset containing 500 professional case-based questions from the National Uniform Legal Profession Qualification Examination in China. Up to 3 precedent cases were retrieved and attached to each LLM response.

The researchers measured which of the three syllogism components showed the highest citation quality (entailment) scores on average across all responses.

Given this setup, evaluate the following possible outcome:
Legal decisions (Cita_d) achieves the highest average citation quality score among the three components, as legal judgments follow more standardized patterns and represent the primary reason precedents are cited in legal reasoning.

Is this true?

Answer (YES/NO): NO